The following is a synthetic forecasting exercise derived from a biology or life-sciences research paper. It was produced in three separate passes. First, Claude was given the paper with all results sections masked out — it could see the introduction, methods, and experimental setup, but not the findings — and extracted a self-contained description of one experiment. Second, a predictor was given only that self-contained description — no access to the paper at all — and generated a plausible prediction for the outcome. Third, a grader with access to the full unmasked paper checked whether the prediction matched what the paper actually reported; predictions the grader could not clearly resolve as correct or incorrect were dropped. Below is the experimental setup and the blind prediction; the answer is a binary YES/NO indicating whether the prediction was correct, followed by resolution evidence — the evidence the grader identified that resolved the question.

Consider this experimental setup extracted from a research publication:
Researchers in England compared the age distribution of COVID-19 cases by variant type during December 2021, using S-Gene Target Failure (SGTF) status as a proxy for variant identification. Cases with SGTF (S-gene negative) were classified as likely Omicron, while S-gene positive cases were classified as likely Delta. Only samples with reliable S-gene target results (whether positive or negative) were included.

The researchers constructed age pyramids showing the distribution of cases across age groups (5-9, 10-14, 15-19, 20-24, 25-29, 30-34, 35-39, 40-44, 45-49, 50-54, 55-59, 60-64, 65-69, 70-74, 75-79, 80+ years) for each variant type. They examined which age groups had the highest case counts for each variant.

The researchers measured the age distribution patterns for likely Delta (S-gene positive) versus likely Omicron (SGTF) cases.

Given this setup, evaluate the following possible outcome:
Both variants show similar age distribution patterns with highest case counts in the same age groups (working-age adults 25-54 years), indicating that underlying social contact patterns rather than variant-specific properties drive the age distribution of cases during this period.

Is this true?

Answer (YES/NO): NO